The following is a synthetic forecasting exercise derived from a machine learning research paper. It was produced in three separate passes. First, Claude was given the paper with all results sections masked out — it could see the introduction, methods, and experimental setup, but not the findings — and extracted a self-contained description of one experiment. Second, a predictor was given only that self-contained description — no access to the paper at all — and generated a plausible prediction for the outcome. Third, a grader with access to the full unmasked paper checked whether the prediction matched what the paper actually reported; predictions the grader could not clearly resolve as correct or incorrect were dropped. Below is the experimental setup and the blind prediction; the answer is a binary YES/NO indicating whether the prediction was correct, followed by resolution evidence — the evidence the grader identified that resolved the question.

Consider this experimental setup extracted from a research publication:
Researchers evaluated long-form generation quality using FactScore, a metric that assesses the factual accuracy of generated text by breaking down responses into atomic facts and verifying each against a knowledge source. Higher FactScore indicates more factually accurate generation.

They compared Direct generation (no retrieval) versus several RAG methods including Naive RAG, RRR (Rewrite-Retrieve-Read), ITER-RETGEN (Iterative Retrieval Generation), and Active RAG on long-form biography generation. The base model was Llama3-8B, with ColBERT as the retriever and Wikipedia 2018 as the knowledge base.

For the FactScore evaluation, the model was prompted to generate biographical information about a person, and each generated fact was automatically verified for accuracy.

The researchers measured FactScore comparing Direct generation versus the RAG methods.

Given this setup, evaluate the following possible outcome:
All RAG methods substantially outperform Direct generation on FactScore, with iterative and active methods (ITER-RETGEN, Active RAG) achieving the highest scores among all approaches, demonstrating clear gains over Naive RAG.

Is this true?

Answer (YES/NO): NO